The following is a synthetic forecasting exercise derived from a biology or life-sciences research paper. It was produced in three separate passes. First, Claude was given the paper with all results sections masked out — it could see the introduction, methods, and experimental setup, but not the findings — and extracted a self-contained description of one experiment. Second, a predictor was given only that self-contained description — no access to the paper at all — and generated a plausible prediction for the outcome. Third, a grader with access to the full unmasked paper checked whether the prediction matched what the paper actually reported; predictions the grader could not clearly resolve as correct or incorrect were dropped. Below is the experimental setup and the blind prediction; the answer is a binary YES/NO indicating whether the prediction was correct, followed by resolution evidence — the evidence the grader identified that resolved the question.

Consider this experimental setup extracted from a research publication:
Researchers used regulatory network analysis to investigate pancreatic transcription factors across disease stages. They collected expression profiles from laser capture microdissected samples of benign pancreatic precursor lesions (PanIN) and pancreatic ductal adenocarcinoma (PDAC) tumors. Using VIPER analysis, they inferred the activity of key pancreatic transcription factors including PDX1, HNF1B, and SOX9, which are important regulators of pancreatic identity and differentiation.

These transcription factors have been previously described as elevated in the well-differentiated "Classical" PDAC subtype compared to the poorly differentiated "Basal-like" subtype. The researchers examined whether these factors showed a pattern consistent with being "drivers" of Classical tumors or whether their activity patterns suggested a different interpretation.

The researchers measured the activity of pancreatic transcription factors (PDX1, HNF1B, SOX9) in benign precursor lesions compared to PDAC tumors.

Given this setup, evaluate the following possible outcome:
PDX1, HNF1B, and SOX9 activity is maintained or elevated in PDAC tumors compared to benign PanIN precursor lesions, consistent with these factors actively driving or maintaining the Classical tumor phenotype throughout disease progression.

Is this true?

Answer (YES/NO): NO